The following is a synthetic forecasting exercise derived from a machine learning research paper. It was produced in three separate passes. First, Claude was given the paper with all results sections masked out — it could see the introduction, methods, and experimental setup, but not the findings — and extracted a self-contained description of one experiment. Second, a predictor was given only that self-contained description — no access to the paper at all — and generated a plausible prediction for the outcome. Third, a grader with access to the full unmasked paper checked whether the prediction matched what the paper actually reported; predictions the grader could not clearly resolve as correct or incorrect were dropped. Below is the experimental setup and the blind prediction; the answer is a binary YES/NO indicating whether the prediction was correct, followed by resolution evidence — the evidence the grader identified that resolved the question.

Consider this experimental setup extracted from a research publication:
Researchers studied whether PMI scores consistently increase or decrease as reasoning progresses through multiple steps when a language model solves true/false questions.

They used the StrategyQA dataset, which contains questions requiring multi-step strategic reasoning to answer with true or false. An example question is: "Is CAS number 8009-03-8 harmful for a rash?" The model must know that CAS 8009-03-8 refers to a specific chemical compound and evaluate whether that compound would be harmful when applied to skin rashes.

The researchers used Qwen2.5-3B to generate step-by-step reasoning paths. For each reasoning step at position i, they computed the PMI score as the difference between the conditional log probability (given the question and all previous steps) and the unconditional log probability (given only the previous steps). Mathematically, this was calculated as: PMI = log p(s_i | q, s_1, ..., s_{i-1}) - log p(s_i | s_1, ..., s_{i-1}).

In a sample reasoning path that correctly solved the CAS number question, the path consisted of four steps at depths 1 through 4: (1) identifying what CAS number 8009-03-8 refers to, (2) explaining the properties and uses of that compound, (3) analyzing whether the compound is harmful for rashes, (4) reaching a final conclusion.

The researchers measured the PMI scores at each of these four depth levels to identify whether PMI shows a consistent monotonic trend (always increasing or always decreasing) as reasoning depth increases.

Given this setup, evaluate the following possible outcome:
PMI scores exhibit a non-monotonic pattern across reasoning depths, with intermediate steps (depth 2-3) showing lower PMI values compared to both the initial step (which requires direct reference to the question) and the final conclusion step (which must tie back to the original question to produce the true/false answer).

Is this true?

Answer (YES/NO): NO